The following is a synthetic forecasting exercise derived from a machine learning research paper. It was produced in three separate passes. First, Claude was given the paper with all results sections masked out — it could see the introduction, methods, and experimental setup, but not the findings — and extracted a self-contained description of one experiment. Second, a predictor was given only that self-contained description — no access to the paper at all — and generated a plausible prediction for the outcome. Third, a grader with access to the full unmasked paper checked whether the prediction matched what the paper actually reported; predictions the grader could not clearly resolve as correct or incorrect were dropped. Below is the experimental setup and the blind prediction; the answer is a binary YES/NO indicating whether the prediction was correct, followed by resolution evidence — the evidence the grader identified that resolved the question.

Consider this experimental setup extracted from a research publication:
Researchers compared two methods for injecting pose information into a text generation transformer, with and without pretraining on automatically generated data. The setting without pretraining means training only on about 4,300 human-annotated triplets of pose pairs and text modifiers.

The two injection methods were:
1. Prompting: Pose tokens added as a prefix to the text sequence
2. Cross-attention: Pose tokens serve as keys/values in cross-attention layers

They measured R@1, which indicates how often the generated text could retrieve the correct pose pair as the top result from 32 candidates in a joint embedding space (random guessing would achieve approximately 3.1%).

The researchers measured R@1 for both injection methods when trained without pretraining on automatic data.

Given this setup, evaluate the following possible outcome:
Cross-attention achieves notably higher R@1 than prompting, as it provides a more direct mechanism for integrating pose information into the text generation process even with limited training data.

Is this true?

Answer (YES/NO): YES